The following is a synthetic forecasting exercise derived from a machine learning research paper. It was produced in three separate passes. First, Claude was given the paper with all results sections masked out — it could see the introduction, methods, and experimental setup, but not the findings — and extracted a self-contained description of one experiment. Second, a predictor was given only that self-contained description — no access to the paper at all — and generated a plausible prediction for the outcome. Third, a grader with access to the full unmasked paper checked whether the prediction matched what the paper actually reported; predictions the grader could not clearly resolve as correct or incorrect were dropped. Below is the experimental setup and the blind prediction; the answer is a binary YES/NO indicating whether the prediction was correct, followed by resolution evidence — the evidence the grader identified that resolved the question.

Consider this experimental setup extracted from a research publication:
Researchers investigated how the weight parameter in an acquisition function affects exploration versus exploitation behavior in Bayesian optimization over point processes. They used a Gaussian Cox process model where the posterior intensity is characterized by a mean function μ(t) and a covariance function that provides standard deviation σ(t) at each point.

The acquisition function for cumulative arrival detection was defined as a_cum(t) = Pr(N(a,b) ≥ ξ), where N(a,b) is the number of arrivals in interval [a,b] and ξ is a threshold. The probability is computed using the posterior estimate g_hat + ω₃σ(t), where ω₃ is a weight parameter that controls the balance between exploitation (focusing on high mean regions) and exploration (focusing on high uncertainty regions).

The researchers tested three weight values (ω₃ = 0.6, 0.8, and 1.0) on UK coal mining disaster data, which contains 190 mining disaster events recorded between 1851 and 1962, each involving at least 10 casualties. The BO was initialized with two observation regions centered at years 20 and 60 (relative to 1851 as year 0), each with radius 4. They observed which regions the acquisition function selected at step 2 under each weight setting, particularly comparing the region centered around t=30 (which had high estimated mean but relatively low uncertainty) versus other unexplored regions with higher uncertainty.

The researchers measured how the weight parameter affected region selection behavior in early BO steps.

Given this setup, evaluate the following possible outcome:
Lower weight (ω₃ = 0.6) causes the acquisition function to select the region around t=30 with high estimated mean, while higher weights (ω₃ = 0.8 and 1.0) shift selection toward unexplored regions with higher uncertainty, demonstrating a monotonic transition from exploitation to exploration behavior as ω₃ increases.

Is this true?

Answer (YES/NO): NO